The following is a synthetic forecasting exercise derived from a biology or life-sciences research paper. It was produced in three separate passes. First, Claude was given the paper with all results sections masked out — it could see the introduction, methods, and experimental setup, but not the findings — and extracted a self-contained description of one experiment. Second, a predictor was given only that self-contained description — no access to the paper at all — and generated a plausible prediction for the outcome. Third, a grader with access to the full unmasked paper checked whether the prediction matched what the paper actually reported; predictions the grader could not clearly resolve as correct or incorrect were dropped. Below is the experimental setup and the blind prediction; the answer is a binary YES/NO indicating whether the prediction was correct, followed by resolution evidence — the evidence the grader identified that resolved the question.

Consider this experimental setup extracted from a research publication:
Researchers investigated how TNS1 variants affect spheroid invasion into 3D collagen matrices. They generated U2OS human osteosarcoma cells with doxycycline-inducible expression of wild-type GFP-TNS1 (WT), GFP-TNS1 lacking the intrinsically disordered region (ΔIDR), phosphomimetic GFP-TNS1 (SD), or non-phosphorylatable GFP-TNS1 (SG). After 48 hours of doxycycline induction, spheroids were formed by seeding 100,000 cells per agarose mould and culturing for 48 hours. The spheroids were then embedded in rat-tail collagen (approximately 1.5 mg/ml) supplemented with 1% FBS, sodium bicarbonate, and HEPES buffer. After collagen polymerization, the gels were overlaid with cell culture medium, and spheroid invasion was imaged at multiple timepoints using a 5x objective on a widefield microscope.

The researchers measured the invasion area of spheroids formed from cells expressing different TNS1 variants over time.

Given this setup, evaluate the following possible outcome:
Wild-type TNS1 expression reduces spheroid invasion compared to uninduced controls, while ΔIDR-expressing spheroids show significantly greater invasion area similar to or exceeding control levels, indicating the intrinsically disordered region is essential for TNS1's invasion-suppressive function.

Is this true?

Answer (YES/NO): NO